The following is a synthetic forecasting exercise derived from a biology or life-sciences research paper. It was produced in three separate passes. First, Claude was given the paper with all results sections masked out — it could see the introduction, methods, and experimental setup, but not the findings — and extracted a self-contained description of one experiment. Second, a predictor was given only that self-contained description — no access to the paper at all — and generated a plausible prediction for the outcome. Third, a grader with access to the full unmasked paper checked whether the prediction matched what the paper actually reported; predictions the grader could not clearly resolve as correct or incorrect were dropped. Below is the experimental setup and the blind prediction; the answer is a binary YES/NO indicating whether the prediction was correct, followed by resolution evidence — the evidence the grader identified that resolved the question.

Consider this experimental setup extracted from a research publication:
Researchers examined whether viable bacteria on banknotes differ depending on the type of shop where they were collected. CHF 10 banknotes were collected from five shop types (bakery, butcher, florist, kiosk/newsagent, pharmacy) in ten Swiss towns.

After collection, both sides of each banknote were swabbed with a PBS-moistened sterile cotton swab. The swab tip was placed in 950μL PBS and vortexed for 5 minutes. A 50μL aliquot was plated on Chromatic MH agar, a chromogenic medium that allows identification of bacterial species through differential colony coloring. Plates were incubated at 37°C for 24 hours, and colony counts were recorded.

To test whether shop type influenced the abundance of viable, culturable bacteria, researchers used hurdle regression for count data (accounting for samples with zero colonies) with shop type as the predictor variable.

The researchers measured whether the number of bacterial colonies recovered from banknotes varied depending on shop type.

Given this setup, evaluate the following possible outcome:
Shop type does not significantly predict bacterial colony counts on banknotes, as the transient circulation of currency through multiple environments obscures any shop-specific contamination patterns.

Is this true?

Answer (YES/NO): NO